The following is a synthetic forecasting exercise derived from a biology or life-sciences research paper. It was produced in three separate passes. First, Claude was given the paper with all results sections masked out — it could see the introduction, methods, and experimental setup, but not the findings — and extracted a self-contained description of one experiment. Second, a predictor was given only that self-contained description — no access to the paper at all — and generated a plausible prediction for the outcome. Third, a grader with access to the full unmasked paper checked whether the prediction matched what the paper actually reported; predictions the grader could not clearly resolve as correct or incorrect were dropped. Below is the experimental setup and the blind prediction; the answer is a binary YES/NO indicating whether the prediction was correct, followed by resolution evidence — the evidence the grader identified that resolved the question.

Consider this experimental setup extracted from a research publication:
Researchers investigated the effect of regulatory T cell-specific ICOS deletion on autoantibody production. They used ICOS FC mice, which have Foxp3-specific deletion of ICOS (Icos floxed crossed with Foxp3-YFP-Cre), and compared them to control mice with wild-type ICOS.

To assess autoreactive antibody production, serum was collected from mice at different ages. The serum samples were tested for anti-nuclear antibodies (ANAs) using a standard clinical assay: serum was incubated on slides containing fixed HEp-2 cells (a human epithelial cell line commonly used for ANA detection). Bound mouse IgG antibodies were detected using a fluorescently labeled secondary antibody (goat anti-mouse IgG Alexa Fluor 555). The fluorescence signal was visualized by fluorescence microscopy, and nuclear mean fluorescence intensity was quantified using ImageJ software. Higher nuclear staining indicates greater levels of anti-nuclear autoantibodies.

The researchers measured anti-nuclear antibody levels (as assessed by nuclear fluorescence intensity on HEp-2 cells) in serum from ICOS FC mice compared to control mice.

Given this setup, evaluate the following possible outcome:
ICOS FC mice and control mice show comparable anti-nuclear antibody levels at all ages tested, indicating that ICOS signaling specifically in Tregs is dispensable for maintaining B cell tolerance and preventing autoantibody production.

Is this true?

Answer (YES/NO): NO